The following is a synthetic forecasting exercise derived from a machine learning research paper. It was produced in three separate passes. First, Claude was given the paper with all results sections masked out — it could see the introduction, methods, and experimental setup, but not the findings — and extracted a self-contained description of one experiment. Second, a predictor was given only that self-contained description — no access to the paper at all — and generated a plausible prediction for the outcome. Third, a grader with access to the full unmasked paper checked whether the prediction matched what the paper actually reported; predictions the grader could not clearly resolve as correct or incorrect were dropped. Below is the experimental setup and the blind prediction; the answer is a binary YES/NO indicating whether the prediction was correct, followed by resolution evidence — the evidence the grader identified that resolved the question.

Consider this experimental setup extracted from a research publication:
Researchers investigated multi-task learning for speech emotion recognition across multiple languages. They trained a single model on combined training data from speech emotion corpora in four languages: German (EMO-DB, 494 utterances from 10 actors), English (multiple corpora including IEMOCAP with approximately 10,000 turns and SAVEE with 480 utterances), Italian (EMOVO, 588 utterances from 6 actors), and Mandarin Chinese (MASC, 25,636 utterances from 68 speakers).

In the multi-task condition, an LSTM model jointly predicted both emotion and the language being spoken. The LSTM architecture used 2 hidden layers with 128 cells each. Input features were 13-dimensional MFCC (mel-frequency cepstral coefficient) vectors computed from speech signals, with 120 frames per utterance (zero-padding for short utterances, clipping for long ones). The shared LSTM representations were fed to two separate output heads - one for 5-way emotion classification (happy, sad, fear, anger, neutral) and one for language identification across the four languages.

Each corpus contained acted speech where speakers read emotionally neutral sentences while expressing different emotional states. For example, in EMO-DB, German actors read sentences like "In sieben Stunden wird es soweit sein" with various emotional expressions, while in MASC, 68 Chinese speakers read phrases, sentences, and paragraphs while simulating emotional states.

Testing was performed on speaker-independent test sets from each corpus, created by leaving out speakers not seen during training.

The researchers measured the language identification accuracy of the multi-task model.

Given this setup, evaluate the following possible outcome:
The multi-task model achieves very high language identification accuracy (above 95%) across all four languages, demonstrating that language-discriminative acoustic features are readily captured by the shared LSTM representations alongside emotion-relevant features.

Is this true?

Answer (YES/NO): YES